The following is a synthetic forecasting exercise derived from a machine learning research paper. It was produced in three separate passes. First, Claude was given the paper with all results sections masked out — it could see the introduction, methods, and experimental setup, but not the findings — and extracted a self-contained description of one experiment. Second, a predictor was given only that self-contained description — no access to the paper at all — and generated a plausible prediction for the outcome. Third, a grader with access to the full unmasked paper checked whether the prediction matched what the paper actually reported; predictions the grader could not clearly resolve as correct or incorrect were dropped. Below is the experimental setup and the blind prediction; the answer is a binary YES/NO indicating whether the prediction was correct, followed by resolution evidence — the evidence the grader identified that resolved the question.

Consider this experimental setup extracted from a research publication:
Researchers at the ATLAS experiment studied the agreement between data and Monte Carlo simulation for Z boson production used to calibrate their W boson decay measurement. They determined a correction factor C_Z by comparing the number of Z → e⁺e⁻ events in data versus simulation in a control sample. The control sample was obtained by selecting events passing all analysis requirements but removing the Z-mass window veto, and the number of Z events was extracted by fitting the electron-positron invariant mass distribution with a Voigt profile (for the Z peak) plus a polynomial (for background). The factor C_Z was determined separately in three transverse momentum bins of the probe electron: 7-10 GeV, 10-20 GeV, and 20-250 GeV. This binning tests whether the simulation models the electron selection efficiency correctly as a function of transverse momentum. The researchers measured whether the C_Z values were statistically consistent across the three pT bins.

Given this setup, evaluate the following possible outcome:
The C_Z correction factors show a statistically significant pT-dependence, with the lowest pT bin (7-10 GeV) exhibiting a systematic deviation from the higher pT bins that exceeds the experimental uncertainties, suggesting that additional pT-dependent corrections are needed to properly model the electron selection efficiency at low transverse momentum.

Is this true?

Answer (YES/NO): NO